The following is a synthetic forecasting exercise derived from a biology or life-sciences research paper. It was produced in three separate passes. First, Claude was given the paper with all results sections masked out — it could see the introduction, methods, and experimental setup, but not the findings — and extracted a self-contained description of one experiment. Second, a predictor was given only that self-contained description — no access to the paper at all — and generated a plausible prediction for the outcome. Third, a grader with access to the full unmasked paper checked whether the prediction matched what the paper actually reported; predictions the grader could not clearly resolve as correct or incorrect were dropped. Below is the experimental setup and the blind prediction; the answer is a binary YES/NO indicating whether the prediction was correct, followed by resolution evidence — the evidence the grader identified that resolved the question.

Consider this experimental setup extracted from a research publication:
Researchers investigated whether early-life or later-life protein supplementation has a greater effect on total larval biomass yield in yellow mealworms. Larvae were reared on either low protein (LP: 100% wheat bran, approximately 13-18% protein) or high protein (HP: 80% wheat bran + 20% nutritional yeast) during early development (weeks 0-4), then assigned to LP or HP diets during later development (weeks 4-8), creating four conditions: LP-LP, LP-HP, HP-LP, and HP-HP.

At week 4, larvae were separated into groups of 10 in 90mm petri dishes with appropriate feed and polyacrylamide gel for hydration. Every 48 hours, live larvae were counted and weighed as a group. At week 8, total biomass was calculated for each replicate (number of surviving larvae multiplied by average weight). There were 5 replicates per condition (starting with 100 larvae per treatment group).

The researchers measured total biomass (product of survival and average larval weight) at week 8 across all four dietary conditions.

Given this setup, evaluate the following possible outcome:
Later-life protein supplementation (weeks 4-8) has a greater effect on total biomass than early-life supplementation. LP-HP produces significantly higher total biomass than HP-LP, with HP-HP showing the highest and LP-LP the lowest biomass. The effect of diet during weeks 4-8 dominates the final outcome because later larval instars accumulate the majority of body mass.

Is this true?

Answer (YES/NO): NO